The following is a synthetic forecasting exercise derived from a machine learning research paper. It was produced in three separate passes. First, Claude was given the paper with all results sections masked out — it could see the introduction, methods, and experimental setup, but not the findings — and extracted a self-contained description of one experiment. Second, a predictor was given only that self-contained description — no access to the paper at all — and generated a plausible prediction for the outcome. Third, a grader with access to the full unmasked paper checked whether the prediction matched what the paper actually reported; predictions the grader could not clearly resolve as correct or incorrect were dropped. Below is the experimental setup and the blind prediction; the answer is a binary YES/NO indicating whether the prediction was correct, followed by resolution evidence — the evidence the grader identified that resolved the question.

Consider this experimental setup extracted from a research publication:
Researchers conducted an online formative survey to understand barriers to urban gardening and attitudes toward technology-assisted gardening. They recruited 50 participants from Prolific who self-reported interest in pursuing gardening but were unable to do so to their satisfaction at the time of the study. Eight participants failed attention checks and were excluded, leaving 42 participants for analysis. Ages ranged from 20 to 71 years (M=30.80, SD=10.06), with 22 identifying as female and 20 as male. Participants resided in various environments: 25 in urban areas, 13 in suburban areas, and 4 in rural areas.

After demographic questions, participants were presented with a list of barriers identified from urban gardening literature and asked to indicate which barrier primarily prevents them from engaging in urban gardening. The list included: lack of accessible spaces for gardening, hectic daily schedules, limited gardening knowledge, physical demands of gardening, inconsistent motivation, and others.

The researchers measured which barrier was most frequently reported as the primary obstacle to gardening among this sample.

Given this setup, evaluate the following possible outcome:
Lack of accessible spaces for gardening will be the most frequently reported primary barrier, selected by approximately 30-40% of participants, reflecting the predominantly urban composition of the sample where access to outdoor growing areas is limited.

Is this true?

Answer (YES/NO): NO